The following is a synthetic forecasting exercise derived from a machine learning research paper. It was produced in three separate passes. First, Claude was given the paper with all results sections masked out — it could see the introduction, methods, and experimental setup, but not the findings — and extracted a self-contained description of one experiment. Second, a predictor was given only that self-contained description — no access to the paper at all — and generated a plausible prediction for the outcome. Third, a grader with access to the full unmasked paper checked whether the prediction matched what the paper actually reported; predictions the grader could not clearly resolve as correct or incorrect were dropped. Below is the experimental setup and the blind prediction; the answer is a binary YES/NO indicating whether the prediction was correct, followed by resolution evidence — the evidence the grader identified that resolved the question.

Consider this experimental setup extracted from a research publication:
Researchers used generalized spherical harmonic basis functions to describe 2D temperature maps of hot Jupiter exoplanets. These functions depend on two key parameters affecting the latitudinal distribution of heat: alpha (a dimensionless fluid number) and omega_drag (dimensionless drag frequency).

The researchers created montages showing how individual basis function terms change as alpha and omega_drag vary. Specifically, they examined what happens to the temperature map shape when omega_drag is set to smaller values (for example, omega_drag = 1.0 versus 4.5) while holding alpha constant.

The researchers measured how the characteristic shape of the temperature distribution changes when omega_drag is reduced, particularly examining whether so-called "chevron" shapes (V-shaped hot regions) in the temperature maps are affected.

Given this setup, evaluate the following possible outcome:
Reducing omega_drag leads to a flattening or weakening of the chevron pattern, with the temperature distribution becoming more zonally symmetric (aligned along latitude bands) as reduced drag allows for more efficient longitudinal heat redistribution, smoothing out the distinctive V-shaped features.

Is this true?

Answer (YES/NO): NO